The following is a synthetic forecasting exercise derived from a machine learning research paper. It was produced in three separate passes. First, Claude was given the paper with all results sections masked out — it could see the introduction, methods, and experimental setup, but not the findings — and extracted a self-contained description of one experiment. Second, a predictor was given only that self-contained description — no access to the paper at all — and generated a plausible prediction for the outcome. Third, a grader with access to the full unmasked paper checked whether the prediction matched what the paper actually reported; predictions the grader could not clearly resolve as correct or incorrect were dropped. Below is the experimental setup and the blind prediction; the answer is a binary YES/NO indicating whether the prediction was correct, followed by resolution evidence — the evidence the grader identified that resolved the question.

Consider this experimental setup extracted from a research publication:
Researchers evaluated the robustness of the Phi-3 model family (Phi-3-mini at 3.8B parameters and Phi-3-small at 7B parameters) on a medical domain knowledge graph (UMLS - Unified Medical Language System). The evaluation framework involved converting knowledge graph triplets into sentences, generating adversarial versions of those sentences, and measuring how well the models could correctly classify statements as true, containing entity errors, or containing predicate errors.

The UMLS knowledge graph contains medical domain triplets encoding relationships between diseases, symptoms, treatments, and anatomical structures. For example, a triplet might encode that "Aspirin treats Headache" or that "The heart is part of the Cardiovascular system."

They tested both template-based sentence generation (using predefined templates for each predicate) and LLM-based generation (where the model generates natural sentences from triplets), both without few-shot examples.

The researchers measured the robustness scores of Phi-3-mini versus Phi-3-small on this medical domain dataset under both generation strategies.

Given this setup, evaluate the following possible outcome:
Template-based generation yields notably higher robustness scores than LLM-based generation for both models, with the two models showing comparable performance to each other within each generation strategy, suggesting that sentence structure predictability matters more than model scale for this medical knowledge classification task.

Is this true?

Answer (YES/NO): NO